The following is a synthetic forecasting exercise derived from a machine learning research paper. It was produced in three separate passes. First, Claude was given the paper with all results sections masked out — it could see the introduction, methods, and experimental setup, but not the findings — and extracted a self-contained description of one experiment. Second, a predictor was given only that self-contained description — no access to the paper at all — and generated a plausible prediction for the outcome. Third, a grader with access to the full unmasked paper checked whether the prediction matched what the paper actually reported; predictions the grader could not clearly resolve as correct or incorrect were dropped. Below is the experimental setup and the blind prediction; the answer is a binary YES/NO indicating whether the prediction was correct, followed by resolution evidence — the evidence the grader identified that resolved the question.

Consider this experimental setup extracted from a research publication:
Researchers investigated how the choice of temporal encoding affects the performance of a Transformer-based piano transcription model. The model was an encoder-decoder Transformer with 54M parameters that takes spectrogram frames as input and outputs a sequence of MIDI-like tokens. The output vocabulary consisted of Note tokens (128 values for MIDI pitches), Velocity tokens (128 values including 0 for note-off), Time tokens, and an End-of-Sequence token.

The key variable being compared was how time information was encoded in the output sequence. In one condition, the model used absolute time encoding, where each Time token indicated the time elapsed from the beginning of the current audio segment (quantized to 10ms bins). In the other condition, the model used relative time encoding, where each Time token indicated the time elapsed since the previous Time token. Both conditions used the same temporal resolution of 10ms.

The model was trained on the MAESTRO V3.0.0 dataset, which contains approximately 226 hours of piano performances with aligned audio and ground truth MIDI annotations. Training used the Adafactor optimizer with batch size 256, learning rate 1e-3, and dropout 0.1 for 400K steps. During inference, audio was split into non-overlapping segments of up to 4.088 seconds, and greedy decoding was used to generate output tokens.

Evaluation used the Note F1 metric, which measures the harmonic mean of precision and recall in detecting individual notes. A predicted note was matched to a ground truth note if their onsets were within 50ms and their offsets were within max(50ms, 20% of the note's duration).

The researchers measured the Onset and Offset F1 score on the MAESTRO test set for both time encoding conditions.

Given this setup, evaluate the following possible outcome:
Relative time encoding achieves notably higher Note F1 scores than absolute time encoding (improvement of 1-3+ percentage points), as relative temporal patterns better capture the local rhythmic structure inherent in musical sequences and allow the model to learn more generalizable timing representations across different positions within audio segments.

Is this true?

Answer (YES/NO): NO